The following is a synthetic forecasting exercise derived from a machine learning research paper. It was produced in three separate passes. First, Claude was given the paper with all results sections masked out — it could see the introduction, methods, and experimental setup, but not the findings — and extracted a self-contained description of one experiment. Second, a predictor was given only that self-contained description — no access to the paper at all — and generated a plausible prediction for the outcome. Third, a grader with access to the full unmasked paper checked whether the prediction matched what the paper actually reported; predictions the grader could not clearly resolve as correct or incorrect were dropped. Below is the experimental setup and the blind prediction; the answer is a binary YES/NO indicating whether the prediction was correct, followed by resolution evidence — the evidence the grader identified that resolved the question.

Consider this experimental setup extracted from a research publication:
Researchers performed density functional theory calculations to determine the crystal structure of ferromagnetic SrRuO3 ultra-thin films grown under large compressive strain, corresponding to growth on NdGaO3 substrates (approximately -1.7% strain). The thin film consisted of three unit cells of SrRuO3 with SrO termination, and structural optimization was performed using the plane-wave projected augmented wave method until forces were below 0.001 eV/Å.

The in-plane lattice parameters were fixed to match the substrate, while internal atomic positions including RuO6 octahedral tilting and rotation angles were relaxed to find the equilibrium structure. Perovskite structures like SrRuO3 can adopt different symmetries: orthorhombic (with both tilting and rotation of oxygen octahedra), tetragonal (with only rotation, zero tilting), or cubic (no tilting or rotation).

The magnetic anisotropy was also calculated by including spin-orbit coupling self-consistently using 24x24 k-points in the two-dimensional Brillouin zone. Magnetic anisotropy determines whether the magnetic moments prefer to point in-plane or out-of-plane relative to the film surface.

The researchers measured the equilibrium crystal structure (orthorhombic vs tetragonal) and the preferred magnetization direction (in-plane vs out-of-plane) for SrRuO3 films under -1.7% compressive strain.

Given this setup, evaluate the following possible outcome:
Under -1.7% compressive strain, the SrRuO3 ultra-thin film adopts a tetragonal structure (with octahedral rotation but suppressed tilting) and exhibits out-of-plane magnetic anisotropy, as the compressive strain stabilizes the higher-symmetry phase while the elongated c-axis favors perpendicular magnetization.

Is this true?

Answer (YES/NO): YES